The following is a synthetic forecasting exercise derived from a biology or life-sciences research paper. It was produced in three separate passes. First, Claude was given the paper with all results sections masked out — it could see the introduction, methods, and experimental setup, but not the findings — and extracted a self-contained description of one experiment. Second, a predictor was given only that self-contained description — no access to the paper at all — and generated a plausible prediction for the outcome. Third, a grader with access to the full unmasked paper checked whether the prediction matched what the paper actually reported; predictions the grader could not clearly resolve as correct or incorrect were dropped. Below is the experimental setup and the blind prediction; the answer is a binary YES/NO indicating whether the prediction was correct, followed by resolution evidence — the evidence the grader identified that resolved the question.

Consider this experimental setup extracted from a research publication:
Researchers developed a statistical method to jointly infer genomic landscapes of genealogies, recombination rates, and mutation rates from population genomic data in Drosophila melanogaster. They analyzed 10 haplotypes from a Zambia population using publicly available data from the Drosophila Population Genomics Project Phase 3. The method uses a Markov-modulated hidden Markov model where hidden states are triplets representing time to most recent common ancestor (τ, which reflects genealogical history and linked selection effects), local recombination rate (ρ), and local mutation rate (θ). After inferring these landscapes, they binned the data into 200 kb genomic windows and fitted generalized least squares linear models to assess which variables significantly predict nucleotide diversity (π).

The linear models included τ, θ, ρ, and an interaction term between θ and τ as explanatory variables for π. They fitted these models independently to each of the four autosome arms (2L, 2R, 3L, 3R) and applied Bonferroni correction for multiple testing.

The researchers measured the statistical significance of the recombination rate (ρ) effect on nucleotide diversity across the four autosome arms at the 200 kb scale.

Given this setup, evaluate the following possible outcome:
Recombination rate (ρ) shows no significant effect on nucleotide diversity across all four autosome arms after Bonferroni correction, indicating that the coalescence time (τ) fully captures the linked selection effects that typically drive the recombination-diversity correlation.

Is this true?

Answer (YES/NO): NO